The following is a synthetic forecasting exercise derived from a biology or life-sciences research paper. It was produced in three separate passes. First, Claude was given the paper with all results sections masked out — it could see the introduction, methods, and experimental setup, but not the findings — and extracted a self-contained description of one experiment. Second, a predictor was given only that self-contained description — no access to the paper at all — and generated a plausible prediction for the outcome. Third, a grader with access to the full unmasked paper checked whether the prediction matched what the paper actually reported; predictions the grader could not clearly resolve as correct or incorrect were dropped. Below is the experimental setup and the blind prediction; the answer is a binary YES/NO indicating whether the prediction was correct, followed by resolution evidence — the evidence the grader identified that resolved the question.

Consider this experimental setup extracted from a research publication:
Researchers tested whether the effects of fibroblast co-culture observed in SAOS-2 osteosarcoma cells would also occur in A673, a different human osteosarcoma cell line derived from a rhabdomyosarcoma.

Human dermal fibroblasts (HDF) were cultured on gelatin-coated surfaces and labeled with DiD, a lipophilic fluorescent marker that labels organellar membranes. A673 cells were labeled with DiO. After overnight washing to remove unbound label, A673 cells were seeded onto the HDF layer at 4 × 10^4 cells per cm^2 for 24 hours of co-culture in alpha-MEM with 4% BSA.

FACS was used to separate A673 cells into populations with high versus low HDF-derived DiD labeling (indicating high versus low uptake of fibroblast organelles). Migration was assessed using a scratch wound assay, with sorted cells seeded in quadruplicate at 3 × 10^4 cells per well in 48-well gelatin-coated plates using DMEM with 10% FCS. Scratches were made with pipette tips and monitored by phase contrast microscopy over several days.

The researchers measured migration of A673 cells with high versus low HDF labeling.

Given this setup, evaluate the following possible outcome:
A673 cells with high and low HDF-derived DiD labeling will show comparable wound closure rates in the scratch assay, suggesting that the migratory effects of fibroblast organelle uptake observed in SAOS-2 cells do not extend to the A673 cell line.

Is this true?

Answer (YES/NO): NO